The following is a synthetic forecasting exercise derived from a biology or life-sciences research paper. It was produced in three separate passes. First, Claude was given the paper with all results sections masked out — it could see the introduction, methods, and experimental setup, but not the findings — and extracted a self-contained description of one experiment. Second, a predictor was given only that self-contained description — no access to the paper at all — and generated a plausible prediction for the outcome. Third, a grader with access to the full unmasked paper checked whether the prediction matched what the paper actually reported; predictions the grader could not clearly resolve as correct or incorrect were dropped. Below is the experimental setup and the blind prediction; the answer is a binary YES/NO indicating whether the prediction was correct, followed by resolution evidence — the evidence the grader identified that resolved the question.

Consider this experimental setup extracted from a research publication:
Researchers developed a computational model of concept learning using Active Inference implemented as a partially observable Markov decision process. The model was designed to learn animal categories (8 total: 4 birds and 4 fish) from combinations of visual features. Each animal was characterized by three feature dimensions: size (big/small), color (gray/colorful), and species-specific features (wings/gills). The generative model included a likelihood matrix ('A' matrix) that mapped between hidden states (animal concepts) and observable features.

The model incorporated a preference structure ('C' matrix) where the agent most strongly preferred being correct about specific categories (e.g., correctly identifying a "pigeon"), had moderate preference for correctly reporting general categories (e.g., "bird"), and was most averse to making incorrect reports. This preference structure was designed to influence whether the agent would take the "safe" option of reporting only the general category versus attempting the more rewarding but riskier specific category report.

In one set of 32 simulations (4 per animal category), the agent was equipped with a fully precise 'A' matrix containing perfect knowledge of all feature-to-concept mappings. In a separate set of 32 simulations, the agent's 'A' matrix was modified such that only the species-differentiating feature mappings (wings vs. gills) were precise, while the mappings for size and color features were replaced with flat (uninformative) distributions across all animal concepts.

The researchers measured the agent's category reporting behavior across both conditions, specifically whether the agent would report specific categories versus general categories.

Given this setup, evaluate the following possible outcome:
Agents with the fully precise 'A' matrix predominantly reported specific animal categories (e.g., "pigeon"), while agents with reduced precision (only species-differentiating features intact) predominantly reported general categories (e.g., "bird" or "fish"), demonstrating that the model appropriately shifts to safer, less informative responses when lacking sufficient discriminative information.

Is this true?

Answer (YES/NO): YES